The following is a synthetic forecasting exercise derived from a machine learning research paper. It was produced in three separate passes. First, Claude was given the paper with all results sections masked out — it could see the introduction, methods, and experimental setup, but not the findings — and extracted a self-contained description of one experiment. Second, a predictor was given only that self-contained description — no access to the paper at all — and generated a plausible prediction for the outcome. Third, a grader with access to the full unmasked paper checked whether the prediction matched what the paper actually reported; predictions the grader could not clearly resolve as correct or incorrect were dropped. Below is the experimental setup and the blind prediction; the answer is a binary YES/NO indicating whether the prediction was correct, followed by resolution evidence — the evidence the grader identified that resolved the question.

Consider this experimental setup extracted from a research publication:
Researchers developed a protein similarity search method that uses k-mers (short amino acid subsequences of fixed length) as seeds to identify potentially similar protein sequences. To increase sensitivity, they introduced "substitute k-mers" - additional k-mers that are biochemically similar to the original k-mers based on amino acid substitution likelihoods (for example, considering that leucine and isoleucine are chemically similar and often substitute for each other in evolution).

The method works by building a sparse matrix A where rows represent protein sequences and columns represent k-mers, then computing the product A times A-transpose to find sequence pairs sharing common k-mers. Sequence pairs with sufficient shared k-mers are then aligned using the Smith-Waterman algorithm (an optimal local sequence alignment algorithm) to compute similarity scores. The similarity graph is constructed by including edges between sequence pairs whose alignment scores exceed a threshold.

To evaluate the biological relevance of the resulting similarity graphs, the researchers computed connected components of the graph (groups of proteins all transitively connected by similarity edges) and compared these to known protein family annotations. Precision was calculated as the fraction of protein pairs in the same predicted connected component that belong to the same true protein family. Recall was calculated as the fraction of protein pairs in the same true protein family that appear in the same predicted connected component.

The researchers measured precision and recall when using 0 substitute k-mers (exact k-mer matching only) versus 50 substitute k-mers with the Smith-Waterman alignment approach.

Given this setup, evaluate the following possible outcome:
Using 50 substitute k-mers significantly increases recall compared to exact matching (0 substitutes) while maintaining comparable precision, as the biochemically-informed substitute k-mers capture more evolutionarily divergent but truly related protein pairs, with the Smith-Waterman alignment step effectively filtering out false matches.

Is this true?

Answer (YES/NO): NO